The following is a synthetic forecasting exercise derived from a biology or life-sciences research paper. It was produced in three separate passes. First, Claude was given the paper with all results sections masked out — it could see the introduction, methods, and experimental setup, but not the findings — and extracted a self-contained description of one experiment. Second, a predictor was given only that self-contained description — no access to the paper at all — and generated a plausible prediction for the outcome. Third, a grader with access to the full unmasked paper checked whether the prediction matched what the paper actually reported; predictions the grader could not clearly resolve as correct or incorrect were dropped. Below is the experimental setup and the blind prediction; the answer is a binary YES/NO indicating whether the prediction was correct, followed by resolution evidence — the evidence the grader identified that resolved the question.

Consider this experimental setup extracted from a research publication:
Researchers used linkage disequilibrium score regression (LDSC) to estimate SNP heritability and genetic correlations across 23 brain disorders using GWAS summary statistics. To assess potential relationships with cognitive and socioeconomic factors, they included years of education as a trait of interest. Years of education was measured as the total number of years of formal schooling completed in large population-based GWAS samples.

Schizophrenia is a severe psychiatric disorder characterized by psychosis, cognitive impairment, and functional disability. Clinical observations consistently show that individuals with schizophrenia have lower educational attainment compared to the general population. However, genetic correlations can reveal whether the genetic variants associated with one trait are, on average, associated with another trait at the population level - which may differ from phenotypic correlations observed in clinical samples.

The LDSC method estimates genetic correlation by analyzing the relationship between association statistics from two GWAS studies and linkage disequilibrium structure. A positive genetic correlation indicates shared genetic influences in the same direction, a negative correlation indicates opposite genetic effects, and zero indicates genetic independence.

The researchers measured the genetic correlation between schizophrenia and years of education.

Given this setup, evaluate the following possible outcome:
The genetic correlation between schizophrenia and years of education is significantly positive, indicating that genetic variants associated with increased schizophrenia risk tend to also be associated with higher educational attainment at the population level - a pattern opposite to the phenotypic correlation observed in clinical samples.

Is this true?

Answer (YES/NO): NO